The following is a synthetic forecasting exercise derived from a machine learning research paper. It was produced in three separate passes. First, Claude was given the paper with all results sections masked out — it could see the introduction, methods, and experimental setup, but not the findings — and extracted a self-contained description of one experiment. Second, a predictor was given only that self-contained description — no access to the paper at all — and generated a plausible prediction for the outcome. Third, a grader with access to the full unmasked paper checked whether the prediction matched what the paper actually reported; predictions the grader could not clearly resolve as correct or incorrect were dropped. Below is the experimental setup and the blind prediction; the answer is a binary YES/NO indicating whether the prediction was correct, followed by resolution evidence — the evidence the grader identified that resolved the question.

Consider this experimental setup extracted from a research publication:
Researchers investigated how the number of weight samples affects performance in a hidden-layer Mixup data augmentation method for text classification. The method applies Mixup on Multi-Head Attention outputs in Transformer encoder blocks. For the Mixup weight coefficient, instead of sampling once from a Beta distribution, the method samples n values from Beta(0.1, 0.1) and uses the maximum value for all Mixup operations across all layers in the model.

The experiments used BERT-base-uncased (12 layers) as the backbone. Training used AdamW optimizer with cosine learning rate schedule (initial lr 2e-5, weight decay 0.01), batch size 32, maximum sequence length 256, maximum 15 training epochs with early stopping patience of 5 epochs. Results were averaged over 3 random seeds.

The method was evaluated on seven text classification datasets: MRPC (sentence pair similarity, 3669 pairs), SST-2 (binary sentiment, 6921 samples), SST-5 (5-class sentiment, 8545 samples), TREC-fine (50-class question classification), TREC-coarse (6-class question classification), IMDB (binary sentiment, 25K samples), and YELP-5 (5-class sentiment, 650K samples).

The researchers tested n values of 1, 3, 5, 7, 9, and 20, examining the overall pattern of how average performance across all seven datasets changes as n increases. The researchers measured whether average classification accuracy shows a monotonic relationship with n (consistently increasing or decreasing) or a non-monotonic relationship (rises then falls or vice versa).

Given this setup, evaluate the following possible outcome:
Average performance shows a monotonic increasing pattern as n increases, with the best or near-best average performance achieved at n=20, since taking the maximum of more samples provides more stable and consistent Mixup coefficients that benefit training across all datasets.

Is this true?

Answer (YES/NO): NO